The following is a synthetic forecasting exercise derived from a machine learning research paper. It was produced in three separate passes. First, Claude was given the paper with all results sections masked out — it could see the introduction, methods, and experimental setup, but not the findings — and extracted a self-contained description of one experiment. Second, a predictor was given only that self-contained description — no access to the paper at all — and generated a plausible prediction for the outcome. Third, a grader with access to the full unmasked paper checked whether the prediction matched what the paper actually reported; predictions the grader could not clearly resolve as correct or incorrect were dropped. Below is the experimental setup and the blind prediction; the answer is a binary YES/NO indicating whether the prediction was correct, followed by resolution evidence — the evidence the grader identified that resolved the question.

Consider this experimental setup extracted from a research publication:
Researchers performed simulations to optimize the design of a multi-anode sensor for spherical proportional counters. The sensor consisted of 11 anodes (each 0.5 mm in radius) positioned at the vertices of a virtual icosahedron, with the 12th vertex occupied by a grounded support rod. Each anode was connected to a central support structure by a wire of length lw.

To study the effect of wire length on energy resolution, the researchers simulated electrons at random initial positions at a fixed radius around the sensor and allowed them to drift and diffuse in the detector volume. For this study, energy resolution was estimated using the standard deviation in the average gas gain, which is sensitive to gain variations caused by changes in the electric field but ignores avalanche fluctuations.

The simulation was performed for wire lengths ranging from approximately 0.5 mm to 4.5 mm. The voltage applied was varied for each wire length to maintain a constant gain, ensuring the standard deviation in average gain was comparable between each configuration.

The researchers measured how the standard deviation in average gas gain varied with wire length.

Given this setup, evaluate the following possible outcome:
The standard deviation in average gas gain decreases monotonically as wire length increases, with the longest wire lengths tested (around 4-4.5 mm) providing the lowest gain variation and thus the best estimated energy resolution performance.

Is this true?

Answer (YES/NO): NO